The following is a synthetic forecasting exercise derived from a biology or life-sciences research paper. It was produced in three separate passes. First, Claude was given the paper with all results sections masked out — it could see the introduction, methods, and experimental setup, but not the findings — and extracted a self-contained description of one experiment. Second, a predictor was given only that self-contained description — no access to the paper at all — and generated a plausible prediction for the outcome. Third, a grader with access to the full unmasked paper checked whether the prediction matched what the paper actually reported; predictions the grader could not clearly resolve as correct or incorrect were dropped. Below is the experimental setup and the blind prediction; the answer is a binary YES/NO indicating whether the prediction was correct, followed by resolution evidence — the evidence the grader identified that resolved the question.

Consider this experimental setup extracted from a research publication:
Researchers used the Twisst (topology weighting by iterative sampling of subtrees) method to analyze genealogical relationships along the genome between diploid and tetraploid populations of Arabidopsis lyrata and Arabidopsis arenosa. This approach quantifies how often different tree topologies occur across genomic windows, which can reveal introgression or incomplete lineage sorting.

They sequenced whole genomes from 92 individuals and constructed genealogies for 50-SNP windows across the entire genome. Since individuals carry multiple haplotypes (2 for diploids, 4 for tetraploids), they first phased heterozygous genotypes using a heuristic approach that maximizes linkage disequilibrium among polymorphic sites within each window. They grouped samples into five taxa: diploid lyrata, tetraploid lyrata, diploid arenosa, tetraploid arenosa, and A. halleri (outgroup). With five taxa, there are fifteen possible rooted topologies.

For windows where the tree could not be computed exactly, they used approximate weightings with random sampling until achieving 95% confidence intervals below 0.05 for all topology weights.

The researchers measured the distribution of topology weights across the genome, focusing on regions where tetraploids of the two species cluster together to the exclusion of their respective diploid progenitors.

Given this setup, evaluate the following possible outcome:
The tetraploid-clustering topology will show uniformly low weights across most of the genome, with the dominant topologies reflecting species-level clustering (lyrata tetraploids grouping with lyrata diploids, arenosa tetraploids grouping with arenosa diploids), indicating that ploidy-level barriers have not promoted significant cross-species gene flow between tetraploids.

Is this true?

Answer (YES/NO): NO